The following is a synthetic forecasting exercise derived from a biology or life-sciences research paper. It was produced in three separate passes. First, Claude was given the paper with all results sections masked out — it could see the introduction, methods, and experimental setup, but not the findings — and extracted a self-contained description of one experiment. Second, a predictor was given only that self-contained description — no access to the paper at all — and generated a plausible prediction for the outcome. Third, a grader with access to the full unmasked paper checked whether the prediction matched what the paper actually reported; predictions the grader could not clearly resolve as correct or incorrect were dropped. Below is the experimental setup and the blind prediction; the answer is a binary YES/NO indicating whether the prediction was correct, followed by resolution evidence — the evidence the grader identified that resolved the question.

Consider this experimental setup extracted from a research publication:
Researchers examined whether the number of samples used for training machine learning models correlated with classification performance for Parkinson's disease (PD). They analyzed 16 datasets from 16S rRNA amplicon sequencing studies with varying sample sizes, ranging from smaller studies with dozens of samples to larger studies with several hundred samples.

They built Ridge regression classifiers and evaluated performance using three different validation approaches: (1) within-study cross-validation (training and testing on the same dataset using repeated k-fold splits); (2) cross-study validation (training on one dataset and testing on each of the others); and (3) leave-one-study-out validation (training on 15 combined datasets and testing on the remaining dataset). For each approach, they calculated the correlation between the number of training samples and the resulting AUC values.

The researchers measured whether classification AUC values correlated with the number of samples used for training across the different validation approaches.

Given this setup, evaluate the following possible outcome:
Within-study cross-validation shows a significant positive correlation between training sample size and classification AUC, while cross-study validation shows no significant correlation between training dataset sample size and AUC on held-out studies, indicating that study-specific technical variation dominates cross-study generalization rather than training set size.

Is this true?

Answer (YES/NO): NO